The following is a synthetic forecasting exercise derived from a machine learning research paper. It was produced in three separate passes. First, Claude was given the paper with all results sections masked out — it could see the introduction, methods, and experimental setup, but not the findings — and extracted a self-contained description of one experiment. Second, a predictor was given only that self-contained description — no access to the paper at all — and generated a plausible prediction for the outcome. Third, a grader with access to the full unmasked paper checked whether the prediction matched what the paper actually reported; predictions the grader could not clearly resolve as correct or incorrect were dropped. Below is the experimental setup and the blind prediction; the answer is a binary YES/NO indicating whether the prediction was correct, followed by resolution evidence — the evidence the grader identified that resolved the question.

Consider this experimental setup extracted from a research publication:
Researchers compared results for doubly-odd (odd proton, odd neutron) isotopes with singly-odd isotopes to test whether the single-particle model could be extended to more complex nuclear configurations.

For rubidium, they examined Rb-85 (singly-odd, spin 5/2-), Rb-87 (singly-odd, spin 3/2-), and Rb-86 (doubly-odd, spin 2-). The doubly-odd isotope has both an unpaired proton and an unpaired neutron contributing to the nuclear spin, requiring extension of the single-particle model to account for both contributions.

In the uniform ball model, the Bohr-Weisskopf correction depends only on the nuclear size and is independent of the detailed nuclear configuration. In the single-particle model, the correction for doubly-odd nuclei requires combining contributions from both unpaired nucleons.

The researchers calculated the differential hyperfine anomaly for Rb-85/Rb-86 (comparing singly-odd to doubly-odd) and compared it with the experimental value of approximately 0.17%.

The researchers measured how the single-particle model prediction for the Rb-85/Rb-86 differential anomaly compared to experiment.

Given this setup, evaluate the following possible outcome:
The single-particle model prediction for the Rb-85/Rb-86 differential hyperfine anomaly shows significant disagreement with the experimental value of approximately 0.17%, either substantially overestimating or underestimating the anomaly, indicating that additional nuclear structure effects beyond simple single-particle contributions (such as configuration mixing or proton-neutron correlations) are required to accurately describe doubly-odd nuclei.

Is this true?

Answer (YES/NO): NO